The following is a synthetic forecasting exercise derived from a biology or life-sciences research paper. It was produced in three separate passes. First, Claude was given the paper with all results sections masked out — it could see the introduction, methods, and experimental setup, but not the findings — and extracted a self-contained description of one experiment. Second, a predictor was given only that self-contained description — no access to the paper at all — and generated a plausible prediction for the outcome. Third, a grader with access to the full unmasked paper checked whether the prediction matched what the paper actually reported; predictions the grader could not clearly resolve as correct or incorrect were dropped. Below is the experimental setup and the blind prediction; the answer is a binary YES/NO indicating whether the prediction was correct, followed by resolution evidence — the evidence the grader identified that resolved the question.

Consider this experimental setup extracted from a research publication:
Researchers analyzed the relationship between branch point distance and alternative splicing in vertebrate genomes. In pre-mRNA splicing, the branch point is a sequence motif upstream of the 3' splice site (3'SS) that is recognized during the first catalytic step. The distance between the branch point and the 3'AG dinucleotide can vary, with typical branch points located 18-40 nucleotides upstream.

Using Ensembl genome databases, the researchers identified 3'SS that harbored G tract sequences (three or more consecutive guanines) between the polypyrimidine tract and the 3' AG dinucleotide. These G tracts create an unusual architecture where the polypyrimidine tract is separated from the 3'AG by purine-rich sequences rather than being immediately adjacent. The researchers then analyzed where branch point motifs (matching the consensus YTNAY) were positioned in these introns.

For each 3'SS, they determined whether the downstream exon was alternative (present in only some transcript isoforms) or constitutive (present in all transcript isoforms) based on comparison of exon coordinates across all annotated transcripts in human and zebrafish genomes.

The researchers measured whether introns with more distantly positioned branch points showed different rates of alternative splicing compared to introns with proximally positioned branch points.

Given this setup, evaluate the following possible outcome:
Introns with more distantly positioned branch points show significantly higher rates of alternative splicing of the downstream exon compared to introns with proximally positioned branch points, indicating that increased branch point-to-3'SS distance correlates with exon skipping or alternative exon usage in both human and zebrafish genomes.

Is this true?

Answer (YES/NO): YES